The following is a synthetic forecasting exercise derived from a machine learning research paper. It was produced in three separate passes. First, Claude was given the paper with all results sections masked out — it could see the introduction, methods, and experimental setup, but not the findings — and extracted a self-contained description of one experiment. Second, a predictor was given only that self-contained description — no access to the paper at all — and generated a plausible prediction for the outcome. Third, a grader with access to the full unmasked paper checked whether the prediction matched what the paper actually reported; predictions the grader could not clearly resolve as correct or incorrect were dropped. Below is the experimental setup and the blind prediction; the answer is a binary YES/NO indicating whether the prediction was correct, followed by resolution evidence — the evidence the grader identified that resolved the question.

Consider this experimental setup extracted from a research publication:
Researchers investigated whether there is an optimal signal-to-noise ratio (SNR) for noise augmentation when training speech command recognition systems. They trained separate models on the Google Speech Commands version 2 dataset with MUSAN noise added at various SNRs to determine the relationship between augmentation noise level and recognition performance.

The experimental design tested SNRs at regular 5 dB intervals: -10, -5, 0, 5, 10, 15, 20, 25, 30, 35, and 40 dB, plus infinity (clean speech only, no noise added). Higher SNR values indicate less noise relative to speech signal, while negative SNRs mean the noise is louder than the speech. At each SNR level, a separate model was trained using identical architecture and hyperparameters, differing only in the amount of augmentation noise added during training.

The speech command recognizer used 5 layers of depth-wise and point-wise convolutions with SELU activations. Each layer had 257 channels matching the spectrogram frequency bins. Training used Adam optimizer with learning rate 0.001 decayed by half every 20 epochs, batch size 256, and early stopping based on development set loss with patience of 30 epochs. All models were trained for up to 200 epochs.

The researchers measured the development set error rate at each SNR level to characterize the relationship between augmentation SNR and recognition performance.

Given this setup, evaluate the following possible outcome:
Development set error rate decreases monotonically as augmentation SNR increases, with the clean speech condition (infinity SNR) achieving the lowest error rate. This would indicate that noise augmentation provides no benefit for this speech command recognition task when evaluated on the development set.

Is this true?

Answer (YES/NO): NO